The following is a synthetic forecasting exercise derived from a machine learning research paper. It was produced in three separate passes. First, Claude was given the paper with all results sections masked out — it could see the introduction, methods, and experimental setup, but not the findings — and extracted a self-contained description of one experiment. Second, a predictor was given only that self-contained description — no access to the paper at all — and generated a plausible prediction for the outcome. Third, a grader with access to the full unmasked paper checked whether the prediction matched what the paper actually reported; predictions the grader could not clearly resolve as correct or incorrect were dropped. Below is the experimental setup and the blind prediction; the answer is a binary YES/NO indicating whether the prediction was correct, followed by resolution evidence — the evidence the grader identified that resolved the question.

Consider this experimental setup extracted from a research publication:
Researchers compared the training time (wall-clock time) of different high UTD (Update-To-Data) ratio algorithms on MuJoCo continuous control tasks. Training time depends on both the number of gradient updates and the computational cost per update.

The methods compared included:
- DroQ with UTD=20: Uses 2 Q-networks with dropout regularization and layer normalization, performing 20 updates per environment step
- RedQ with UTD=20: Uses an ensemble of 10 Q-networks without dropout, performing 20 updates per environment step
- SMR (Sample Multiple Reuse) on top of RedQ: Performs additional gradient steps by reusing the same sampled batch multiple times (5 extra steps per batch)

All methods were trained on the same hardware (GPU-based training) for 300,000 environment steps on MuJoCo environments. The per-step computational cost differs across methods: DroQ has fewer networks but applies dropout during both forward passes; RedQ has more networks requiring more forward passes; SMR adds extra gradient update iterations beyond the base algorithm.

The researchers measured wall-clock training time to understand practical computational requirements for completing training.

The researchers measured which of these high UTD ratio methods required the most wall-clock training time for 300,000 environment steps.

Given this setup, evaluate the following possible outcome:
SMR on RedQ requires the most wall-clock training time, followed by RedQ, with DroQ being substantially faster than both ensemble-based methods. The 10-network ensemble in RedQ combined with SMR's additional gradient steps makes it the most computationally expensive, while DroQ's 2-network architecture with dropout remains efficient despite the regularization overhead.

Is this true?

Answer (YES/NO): NO